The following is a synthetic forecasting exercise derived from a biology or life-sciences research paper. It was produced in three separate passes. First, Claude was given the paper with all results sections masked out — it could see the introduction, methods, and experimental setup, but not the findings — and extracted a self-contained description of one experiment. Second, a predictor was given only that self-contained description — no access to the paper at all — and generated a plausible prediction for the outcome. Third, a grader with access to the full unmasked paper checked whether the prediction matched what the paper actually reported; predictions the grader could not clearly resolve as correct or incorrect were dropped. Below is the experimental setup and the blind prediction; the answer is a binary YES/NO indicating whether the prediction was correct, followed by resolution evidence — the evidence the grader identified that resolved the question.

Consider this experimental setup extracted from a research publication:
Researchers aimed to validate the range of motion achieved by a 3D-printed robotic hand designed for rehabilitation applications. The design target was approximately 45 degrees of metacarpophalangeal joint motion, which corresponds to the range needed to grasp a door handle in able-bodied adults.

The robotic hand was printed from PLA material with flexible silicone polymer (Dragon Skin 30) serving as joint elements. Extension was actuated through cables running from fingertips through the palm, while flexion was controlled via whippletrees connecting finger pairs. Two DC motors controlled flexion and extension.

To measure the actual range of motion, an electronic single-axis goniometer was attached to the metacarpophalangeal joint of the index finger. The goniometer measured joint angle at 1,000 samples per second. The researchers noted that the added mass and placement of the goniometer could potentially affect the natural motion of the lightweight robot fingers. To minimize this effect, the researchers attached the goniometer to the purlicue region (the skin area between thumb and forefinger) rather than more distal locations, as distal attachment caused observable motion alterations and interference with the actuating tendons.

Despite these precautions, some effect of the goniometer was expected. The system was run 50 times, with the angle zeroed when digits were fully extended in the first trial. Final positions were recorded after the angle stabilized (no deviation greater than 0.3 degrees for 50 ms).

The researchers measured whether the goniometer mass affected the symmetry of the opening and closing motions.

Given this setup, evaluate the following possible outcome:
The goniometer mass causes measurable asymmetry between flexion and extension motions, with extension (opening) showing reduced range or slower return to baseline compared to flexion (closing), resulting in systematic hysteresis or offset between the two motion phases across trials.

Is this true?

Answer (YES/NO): YES